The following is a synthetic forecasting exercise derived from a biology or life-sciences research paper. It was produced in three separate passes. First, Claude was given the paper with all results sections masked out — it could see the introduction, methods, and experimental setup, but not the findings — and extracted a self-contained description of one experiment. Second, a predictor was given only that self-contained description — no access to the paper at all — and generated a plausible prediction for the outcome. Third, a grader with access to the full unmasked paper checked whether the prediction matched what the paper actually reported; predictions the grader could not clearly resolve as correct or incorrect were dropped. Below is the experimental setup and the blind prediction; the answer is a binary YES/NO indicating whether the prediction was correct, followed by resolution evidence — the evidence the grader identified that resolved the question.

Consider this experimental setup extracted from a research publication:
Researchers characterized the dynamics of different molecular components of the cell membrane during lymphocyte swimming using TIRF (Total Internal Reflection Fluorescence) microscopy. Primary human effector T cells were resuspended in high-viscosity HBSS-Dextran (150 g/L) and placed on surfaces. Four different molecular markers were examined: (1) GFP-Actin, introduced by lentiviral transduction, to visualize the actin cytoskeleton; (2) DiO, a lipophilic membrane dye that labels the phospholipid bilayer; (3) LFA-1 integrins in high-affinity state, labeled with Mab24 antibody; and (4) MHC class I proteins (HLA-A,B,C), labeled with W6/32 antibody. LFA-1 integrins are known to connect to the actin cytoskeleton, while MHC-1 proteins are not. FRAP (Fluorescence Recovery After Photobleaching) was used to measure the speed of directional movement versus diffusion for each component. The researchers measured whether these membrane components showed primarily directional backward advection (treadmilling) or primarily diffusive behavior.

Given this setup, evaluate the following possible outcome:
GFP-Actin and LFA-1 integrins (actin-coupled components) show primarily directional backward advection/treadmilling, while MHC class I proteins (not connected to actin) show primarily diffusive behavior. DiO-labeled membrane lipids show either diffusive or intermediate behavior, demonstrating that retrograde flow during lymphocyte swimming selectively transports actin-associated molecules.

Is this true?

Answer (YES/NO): YES